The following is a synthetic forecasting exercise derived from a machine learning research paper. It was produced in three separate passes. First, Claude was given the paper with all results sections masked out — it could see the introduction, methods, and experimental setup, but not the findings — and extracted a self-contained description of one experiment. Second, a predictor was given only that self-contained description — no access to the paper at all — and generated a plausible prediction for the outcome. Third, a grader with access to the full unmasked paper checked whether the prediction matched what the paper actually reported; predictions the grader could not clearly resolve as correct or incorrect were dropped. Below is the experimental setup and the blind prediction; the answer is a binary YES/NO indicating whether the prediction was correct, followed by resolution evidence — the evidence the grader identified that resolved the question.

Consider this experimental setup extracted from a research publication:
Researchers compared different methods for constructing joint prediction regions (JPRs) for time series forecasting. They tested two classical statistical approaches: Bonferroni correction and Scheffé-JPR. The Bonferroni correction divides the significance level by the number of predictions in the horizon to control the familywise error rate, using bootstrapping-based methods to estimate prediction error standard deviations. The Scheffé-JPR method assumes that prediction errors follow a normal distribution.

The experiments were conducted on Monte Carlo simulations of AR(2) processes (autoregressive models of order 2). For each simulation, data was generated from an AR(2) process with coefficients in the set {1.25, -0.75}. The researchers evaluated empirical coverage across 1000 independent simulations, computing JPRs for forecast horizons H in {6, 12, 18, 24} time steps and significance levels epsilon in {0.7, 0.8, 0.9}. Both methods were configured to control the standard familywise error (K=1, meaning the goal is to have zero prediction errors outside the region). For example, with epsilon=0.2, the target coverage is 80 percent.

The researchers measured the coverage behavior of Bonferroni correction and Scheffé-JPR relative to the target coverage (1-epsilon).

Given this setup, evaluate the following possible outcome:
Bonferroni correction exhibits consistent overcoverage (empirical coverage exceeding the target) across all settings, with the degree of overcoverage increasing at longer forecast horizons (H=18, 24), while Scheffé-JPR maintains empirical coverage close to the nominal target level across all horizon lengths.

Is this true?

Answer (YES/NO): NO